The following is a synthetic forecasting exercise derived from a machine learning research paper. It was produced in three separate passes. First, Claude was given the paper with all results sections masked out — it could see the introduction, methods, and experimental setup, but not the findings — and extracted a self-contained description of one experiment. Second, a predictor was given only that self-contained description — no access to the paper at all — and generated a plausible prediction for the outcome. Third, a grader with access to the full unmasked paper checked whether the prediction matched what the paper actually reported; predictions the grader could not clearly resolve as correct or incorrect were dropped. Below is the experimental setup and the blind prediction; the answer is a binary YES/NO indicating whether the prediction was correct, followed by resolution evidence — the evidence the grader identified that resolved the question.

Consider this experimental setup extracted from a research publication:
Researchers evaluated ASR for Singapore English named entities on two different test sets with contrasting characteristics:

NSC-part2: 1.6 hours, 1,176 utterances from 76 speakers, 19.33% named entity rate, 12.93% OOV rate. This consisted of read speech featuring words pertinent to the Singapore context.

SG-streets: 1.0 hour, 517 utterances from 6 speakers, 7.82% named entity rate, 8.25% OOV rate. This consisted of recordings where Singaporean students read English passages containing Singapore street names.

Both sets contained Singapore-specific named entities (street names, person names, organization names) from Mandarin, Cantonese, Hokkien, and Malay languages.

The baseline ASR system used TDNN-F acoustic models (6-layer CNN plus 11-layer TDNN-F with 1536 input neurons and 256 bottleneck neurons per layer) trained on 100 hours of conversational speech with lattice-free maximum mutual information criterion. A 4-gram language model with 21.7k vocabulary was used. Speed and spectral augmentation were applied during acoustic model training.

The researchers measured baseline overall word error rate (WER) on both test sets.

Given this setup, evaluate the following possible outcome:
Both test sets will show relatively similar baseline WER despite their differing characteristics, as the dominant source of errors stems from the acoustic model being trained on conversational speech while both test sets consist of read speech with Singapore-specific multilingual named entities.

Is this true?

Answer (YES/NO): NO